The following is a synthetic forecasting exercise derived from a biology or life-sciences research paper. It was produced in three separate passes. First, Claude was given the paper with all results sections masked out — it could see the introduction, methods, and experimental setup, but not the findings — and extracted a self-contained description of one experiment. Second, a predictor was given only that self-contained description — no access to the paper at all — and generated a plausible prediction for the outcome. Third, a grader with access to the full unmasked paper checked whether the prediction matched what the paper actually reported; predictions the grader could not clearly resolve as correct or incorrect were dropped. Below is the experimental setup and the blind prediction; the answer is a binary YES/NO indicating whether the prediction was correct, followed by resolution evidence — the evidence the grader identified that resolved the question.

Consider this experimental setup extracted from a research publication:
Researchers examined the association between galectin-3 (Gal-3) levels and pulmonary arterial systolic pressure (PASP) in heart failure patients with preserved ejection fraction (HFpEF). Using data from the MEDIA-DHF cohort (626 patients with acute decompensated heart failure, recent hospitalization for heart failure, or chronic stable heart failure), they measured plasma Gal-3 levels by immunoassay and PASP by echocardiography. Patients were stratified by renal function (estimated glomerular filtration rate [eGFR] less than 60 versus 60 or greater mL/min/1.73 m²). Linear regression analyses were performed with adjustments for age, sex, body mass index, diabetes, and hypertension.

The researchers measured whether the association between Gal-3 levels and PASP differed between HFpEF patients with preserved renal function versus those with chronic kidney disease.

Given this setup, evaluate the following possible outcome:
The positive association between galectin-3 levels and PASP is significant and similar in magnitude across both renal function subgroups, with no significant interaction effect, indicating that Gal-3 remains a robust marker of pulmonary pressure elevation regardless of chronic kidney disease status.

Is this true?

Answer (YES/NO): NO